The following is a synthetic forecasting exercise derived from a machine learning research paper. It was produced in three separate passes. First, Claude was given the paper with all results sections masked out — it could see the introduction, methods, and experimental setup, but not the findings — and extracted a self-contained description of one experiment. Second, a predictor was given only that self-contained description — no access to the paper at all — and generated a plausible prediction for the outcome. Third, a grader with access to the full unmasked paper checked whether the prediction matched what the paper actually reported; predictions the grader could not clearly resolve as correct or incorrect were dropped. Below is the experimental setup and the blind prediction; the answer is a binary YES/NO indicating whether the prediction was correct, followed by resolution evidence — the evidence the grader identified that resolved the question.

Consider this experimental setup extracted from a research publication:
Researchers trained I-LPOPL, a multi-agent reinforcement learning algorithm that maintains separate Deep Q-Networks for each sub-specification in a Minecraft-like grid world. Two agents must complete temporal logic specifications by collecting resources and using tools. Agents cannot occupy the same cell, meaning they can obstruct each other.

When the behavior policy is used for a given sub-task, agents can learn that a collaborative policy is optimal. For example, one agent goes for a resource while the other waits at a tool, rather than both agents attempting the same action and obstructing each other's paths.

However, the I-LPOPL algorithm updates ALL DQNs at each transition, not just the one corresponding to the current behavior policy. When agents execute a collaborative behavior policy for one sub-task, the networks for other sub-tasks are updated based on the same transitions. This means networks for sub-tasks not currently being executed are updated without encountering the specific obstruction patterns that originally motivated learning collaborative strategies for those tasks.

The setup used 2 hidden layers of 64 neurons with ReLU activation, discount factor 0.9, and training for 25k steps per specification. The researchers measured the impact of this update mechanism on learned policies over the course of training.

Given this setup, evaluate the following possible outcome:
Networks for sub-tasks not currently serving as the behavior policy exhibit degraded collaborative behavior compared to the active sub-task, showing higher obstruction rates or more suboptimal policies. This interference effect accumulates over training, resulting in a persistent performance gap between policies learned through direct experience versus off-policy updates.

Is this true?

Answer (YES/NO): NO